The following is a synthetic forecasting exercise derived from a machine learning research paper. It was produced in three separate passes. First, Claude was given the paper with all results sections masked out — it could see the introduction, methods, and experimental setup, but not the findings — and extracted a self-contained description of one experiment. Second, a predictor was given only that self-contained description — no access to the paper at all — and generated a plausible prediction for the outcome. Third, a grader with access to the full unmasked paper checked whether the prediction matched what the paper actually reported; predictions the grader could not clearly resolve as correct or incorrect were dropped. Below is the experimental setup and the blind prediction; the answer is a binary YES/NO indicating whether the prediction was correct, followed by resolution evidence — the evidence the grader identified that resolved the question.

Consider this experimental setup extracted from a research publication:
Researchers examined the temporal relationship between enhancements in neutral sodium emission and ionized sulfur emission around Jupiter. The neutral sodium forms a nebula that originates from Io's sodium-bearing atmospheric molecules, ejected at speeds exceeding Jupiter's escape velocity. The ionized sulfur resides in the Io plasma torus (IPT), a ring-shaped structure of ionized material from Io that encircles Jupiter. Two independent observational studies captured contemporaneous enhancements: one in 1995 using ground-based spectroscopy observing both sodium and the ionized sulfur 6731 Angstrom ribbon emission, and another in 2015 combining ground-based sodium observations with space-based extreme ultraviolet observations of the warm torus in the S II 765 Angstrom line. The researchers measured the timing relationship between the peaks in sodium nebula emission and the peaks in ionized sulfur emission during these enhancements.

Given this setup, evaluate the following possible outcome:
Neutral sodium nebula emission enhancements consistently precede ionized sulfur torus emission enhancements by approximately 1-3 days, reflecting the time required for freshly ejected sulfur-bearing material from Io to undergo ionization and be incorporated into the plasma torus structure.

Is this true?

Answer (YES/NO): NO